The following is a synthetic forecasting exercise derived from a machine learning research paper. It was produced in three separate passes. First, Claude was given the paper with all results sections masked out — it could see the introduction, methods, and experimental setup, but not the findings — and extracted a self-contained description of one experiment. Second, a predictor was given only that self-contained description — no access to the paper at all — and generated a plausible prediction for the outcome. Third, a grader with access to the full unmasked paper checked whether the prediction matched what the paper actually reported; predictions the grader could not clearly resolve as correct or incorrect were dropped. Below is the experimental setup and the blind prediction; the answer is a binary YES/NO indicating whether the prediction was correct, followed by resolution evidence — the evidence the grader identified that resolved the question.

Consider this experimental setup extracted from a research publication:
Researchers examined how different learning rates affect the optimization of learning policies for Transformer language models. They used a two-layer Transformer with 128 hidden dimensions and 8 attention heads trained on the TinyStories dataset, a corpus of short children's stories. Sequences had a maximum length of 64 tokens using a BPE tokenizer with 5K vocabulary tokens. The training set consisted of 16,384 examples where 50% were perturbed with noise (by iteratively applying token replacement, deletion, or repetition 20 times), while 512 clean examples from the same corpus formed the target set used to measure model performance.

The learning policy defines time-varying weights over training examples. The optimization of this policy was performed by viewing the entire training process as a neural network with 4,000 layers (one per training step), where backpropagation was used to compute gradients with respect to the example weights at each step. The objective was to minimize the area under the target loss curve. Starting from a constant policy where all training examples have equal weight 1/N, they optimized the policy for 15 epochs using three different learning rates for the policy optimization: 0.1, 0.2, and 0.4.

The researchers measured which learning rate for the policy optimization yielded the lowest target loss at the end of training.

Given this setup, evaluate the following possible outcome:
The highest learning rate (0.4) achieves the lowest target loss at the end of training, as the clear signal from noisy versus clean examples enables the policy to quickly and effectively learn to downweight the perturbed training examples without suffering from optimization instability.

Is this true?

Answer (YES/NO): YES